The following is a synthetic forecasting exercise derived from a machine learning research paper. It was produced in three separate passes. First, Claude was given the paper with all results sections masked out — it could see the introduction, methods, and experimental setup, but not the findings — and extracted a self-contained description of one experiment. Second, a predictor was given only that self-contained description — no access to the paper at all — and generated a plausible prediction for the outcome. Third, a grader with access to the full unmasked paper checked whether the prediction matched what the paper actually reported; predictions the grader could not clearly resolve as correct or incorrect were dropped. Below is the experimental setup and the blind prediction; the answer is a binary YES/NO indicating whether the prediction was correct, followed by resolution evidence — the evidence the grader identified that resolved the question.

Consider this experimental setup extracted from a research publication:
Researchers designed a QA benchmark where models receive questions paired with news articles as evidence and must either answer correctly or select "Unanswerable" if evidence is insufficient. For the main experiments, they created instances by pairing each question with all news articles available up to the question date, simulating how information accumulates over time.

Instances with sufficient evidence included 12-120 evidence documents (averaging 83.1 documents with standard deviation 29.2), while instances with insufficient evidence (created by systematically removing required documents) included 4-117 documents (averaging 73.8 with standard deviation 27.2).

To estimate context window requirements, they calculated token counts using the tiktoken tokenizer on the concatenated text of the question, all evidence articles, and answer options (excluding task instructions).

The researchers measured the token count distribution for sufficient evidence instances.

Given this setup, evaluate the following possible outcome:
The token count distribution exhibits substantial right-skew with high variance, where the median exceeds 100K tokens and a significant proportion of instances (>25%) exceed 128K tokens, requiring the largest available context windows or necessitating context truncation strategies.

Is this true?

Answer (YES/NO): NO